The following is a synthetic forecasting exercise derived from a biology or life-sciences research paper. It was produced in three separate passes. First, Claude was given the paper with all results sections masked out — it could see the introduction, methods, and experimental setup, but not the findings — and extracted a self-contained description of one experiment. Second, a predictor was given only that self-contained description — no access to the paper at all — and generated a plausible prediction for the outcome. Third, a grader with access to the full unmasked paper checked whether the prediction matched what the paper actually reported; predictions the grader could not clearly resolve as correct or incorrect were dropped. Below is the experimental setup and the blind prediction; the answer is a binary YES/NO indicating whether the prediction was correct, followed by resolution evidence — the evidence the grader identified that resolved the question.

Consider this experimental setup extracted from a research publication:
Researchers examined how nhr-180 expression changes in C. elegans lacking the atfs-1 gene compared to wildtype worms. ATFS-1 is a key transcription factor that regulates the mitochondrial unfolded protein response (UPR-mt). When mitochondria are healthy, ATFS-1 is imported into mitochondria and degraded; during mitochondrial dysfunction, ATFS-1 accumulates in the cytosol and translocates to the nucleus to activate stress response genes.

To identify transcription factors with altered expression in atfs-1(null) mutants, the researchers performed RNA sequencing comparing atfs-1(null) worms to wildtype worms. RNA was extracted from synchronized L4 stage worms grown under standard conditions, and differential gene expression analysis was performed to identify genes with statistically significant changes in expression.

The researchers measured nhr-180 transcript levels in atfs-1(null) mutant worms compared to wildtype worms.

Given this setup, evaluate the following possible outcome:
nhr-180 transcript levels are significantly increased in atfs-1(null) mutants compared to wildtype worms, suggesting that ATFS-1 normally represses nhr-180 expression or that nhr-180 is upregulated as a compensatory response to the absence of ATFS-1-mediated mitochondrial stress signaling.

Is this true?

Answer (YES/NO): NO